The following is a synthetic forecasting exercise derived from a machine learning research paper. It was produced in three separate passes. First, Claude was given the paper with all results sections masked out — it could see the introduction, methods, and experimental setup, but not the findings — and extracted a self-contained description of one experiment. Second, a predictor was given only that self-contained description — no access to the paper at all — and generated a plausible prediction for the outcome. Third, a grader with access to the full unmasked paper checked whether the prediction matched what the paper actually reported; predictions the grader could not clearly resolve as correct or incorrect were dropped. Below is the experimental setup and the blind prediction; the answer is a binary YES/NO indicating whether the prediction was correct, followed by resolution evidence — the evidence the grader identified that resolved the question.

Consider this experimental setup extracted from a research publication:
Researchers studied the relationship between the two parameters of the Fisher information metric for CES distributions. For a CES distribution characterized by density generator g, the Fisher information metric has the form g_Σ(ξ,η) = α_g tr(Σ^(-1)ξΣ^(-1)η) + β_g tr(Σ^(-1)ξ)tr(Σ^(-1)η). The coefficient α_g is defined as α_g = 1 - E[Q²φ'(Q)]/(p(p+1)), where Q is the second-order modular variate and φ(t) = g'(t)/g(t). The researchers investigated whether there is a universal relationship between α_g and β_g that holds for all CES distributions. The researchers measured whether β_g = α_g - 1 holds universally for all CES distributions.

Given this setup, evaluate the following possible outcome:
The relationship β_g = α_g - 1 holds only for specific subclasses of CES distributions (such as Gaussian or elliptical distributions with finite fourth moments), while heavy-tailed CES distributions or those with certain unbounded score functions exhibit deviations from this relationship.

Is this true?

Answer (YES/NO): NO